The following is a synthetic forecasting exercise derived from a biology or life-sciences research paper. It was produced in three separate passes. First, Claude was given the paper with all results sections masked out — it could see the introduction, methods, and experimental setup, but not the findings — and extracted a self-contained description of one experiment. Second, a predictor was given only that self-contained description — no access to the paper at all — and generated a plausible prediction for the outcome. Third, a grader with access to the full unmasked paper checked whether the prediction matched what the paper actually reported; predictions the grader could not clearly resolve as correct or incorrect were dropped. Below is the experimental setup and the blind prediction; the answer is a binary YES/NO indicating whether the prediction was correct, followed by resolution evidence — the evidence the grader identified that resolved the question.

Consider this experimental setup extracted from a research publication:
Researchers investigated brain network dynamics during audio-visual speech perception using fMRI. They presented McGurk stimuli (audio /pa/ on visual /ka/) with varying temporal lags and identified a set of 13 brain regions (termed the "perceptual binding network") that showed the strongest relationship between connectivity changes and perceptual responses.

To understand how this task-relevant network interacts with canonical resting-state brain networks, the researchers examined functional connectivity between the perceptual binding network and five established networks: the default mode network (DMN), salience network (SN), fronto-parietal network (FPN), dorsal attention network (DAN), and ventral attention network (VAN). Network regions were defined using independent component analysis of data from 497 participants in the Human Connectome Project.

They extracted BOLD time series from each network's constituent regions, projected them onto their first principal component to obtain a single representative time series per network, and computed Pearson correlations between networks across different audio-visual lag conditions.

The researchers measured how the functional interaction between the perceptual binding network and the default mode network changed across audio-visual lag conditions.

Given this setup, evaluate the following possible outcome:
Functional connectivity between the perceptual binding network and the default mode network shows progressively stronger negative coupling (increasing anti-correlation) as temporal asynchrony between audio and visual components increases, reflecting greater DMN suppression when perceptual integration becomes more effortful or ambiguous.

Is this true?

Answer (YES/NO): NO